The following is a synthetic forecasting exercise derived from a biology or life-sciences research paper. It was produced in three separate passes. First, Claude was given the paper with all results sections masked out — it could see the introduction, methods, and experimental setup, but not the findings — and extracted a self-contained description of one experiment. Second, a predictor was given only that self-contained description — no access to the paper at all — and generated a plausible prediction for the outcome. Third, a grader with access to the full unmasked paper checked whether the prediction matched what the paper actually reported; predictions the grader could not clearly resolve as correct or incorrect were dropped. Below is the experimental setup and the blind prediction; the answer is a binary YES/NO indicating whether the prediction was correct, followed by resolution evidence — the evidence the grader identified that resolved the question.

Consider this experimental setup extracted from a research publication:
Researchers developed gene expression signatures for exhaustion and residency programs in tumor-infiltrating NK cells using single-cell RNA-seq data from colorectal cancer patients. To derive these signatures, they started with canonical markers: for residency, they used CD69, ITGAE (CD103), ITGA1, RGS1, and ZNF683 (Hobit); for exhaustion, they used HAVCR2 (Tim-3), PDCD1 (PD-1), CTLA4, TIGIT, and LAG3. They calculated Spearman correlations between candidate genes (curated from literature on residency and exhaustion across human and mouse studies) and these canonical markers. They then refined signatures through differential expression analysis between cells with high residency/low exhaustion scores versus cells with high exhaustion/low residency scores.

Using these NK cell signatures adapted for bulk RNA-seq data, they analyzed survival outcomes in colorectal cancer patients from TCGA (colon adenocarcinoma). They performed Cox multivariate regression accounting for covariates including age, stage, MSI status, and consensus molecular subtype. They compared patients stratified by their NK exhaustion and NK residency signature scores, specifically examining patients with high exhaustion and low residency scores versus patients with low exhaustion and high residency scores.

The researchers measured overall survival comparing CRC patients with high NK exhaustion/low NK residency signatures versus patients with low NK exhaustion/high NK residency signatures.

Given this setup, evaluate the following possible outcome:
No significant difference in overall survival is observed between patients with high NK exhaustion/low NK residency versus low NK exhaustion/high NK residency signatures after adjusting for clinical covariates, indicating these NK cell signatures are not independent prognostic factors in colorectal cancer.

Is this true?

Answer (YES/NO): NO